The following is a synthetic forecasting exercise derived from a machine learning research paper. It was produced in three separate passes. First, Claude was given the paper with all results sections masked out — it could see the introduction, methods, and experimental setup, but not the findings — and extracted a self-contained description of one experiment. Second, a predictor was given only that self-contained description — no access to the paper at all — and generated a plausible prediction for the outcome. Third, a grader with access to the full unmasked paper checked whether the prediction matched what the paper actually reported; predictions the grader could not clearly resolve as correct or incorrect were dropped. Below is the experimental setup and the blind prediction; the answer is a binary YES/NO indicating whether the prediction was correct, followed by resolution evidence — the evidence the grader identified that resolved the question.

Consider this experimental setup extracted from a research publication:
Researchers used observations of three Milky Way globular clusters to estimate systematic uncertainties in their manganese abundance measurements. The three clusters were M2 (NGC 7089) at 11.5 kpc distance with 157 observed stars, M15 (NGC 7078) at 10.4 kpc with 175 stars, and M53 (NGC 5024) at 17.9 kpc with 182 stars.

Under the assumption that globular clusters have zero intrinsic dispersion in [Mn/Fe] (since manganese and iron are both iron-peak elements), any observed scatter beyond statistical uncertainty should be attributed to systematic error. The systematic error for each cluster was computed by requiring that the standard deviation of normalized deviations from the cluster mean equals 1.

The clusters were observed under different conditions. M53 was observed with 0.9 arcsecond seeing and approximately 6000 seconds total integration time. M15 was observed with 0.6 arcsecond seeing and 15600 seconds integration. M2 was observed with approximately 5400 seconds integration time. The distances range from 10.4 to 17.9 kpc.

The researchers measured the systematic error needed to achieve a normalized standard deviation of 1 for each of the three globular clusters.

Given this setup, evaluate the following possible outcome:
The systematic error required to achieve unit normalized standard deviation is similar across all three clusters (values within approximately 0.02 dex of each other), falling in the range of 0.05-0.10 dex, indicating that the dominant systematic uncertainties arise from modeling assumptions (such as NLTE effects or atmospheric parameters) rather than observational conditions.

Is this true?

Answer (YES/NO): NO